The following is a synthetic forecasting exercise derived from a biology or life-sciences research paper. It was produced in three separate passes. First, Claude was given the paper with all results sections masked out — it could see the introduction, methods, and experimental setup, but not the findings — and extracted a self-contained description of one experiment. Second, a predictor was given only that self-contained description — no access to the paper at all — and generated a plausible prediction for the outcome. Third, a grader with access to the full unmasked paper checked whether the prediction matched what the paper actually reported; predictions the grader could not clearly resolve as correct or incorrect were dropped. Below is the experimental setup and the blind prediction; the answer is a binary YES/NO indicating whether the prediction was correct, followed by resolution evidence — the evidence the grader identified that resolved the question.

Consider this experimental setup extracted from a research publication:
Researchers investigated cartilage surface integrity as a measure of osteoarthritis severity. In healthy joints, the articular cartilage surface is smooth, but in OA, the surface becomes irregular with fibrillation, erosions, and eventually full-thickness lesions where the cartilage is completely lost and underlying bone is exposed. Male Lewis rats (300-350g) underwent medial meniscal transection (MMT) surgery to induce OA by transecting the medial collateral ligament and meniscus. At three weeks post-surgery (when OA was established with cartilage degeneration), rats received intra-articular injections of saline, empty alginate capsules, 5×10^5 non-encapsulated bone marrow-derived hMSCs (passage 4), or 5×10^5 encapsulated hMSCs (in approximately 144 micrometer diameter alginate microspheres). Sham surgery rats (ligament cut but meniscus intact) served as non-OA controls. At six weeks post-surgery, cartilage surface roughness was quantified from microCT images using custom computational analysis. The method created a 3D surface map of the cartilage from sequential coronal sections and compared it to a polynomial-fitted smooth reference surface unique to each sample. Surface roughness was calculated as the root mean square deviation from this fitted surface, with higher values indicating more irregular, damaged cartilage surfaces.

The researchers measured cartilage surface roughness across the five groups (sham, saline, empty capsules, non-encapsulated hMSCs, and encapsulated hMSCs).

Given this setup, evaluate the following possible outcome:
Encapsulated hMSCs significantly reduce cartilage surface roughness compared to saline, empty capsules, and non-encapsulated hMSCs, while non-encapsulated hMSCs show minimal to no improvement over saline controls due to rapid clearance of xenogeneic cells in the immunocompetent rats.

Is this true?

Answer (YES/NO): YES